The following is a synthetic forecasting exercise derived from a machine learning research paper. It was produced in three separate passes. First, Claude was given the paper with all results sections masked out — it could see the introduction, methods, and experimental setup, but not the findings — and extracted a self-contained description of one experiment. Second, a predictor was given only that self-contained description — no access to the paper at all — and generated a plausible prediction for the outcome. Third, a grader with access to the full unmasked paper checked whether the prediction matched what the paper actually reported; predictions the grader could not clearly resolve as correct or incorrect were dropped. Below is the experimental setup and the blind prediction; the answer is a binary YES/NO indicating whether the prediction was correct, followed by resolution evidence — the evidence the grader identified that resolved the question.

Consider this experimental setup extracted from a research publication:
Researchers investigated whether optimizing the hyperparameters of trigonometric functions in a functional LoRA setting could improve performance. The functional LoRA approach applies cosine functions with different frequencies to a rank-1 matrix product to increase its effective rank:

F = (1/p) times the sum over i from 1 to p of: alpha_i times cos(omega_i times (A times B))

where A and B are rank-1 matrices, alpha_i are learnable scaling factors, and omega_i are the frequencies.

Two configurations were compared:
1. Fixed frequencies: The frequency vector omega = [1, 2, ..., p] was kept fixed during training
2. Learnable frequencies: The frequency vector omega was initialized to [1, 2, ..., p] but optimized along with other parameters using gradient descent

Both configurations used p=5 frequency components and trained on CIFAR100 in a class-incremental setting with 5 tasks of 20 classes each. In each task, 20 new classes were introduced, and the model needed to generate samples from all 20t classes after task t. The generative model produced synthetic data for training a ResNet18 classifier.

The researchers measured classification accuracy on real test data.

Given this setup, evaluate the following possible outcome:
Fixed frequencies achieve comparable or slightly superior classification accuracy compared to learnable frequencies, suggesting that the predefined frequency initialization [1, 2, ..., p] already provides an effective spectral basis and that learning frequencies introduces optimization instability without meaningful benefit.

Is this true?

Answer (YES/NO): NO